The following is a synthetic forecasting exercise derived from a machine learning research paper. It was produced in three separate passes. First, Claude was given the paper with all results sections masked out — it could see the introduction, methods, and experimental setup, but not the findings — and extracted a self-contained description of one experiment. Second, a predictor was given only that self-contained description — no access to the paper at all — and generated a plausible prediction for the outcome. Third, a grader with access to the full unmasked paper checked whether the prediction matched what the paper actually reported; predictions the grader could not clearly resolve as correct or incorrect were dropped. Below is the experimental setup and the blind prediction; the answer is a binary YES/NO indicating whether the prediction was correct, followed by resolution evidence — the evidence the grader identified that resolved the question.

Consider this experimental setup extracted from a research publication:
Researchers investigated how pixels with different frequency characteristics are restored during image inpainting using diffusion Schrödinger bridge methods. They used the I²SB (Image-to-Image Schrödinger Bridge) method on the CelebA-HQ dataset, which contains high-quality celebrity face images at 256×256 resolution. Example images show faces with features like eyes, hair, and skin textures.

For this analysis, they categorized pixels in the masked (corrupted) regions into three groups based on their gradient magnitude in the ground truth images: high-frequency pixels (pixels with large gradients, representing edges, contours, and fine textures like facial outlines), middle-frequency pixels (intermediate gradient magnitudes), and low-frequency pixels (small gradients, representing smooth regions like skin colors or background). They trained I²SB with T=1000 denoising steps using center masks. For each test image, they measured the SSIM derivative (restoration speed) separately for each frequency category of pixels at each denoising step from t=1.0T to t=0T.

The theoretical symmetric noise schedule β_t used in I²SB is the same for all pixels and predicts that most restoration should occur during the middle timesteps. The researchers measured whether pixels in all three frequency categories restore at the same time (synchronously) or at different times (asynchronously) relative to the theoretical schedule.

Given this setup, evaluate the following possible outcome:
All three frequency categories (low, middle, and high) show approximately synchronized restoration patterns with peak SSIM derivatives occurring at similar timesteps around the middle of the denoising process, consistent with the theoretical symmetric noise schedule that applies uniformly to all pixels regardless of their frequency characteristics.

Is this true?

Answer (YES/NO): NO